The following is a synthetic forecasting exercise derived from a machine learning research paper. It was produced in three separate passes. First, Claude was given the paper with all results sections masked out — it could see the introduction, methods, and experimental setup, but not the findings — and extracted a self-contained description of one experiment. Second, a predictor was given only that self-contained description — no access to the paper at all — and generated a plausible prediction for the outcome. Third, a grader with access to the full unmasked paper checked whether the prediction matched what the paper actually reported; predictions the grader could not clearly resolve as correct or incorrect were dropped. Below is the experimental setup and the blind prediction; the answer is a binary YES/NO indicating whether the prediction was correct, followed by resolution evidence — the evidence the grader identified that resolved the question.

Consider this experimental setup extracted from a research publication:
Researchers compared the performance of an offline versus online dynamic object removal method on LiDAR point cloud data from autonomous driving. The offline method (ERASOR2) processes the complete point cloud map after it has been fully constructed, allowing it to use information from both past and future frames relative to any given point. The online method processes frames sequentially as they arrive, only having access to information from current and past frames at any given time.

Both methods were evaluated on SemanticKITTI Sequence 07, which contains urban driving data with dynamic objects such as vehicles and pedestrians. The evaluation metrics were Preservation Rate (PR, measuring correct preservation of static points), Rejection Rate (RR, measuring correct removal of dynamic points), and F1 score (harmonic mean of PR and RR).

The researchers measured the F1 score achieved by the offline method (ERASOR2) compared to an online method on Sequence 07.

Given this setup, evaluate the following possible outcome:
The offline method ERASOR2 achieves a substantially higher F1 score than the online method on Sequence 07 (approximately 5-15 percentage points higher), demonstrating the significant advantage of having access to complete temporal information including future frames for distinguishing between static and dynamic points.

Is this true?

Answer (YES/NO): NO